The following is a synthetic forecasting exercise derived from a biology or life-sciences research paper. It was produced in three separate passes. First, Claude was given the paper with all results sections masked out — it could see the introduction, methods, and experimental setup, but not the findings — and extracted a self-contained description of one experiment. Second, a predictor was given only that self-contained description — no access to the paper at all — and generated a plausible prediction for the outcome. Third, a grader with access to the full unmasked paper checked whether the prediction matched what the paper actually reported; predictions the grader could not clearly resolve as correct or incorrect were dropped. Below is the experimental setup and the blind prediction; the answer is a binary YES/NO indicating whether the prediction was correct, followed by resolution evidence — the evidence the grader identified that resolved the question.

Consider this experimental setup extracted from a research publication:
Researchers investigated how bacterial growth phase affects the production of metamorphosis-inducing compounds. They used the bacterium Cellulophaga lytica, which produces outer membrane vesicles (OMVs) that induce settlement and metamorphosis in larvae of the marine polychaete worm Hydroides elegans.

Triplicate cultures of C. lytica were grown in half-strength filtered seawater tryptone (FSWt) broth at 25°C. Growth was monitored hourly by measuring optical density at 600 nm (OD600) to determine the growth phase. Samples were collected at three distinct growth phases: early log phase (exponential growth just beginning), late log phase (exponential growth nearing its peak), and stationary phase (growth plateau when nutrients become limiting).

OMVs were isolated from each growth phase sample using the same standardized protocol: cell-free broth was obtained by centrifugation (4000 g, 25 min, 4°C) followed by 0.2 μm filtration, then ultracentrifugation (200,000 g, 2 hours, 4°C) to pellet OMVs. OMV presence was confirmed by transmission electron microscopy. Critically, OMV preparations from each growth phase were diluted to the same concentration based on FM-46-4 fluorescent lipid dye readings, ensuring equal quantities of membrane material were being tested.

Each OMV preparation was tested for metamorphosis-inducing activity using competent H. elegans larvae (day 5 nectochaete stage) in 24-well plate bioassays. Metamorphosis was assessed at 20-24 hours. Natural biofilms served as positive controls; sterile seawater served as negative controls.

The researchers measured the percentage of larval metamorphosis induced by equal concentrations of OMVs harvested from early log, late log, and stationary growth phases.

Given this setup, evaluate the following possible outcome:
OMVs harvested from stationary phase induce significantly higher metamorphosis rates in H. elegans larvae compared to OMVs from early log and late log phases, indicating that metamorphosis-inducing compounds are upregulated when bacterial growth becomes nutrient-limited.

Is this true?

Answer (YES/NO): NO